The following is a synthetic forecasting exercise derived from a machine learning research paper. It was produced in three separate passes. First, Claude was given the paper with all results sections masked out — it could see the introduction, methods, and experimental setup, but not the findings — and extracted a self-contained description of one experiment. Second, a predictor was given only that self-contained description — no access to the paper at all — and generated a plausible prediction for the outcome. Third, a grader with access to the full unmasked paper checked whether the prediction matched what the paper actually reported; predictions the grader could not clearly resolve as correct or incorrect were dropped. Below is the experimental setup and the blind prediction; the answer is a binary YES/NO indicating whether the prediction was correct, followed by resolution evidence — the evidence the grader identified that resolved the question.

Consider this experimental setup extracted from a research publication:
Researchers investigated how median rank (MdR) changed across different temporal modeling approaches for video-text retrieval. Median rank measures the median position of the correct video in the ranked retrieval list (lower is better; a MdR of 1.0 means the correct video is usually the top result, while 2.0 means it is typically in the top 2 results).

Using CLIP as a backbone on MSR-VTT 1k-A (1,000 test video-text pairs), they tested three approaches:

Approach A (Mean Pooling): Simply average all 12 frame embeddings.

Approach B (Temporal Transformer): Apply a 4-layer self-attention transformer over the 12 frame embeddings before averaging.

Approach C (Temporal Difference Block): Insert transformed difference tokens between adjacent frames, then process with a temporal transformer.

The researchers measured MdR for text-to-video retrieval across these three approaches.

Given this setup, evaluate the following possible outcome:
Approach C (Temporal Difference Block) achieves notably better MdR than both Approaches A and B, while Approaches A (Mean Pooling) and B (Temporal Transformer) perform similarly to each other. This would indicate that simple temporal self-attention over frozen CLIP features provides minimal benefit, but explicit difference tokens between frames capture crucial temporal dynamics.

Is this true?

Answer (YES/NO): NO